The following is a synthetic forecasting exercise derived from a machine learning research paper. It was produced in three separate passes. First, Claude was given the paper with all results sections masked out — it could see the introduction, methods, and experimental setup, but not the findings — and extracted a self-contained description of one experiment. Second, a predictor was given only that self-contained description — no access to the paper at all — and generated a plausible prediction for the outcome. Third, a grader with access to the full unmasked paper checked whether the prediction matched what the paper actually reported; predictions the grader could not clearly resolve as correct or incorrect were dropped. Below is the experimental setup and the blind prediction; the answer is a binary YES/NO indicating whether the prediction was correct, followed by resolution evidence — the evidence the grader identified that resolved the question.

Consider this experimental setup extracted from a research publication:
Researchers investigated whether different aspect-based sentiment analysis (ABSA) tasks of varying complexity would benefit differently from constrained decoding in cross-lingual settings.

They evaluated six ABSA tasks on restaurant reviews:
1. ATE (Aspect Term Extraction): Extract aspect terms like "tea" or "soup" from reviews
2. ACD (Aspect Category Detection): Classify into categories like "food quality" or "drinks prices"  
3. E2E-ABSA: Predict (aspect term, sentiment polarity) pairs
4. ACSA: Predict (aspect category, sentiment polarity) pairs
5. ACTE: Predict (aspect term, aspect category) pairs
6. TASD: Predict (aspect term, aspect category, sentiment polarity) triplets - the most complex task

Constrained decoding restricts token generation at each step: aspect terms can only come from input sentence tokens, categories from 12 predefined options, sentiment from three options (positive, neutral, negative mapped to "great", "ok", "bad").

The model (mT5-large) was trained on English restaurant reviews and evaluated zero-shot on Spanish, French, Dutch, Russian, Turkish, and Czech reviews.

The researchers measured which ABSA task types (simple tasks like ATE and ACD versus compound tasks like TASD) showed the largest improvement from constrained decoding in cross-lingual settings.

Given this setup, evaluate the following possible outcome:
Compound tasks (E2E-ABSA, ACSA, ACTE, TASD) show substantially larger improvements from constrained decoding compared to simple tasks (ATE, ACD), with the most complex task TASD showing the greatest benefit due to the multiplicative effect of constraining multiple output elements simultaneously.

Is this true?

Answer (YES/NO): NO